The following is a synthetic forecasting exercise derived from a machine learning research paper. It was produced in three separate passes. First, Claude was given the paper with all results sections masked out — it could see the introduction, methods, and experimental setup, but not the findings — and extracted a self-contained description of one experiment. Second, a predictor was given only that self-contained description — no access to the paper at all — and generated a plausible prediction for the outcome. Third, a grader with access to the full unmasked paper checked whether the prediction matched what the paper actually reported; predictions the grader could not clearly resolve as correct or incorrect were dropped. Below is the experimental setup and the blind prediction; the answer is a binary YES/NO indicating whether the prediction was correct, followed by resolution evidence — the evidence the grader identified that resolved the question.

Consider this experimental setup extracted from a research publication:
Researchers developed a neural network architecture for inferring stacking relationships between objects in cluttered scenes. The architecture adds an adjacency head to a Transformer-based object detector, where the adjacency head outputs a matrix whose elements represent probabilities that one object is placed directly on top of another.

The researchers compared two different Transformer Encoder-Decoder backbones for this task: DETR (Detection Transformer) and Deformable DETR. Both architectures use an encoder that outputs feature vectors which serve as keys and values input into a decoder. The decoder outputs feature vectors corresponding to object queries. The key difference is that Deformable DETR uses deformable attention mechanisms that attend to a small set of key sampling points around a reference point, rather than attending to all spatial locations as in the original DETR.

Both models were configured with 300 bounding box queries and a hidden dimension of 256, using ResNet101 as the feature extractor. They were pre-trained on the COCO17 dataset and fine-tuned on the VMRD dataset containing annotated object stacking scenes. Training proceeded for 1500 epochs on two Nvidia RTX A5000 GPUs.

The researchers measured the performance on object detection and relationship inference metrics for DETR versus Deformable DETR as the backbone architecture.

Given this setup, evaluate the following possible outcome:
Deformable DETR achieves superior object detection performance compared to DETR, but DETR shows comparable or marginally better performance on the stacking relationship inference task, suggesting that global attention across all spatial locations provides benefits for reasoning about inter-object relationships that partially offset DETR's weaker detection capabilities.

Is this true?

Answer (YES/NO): NO